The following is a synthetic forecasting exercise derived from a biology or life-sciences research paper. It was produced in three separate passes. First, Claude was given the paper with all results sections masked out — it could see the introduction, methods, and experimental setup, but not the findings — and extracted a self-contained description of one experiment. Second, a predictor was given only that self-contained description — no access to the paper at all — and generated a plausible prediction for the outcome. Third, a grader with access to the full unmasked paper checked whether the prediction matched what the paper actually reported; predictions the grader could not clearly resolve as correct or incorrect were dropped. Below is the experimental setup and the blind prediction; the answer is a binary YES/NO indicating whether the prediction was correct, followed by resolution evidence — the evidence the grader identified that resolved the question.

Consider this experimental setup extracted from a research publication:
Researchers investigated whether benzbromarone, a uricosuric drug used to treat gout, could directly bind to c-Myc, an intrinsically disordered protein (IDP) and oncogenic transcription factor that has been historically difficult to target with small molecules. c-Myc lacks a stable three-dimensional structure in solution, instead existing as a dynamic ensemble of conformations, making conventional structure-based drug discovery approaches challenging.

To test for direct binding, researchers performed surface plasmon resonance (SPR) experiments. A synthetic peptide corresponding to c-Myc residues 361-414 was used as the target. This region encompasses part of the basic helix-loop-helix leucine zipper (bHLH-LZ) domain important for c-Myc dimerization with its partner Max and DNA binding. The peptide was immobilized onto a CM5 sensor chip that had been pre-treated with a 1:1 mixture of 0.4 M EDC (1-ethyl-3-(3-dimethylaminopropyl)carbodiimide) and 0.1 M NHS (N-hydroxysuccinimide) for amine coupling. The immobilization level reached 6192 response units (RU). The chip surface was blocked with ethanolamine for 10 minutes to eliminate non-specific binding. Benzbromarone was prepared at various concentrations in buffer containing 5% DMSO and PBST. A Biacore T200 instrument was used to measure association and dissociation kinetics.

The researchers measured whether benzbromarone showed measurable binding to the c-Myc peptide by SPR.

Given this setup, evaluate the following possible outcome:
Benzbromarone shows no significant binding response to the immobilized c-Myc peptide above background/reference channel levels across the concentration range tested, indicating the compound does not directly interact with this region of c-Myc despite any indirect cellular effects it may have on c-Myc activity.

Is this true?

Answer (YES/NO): NO